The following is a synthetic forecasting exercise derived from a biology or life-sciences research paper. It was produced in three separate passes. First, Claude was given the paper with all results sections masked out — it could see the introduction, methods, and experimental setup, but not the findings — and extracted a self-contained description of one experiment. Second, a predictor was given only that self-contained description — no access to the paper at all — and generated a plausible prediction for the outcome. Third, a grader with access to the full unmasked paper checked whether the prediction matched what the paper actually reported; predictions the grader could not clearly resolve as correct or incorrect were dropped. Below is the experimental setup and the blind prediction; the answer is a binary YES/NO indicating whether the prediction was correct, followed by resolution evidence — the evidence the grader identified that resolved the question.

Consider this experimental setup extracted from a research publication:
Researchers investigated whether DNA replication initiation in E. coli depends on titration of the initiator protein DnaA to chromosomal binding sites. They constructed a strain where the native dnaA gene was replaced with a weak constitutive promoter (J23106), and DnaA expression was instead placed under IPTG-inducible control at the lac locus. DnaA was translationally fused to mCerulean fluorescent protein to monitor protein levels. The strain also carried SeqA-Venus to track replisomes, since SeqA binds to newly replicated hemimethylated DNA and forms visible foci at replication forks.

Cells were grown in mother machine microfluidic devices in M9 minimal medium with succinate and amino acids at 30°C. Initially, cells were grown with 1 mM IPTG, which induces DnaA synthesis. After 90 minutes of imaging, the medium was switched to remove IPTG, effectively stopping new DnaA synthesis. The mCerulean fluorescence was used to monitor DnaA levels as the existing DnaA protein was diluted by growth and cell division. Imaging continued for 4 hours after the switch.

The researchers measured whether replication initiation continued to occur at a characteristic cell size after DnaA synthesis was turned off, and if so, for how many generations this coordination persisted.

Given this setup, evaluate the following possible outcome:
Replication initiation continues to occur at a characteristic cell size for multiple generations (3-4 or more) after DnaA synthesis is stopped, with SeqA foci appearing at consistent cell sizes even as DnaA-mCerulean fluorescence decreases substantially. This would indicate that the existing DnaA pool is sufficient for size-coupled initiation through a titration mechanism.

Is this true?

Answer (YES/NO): NO